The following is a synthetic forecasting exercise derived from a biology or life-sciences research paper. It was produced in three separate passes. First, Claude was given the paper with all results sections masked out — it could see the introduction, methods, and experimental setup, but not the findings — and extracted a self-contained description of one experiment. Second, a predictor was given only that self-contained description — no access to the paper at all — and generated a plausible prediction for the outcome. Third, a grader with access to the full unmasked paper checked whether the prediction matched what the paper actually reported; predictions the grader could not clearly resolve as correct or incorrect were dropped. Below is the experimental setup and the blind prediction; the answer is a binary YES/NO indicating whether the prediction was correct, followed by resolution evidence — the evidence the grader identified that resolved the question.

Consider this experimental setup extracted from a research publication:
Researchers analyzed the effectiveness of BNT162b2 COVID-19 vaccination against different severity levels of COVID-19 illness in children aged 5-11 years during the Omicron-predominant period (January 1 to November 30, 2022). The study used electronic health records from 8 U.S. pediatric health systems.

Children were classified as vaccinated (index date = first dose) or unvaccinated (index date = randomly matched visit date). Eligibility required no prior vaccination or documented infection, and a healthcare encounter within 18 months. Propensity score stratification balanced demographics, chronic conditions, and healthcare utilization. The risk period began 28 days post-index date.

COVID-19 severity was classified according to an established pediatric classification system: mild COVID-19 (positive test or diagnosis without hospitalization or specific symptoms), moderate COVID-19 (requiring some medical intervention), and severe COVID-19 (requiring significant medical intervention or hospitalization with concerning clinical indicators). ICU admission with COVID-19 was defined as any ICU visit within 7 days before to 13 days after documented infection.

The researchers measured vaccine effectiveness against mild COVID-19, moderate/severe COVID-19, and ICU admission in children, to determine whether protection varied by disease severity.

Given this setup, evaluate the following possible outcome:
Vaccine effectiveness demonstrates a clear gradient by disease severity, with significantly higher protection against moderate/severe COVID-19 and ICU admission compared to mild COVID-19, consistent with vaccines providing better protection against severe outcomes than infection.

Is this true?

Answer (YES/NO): NO